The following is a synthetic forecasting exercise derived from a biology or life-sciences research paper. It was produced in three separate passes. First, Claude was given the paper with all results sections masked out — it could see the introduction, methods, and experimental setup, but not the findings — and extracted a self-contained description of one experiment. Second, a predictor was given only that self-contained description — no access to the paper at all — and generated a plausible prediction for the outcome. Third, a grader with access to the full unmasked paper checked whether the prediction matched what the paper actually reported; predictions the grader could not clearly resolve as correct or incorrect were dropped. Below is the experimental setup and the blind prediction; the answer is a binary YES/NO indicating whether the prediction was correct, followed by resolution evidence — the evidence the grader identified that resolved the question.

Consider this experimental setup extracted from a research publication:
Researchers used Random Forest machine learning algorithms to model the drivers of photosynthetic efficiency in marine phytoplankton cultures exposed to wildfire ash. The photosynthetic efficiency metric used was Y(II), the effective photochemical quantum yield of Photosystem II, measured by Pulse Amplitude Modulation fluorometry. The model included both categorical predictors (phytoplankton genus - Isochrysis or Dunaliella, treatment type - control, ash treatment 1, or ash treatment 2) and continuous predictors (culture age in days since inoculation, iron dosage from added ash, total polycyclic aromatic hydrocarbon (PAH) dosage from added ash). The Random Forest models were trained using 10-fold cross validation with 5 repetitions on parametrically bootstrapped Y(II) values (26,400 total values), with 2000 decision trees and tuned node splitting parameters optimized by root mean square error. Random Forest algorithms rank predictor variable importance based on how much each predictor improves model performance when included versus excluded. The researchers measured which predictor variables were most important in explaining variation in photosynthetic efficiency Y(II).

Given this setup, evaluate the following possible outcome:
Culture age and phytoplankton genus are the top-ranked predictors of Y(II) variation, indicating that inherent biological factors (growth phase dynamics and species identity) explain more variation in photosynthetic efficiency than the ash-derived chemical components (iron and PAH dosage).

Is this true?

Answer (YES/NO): YES